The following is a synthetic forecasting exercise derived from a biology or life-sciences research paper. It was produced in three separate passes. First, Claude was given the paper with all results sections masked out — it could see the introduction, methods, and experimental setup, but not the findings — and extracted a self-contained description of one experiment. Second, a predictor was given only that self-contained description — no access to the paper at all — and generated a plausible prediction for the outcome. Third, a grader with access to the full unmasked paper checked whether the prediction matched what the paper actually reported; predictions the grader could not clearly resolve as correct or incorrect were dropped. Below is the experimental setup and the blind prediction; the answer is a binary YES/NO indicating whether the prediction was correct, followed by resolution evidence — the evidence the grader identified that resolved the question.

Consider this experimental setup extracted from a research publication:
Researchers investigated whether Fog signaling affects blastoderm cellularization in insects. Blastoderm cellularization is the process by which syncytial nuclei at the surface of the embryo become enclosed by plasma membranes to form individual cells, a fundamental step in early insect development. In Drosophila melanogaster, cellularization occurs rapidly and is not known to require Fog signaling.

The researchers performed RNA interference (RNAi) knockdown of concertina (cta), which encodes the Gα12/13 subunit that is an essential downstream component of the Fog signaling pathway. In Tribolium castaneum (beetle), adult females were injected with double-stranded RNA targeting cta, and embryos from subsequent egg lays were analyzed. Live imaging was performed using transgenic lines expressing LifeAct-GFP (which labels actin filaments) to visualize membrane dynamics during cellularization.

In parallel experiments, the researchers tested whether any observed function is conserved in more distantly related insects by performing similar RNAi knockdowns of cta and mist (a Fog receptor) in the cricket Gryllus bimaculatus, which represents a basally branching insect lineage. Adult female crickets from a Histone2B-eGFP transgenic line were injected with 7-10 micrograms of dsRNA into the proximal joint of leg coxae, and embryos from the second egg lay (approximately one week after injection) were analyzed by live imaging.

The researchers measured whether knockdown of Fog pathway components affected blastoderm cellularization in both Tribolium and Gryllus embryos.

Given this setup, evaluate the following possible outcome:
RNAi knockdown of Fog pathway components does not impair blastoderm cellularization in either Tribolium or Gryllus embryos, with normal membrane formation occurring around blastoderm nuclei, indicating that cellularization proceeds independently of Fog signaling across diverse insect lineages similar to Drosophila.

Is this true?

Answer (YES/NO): NO